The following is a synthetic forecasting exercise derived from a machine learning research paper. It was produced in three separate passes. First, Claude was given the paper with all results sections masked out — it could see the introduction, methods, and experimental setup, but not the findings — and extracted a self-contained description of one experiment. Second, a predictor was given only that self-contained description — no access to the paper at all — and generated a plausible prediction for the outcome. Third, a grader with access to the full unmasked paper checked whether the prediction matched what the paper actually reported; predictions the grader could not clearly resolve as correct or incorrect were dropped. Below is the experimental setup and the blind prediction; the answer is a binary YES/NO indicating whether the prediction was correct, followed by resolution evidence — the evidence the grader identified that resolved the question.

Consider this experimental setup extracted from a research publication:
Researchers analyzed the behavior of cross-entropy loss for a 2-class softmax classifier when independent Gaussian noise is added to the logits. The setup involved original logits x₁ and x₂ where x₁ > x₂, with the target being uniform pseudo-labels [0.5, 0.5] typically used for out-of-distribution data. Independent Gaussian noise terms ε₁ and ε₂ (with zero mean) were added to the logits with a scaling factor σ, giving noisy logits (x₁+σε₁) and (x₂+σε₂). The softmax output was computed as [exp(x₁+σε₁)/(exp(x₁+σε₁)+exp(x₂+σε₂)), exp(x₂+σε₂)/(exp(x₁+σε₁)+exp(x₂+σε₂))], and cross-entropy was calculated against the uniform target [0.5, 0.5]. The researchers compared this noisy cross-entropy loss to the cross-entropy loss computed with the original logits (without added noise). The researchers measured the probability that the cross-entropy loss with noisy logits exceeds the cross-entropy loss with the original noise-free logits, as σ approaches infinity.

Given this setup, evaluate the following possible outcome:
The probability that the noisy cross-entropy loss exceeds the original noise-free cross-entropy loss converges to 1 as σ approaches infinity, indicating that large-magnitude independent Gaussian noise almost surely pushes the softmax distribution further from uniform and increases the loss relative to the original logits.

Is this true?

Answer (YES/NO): YES